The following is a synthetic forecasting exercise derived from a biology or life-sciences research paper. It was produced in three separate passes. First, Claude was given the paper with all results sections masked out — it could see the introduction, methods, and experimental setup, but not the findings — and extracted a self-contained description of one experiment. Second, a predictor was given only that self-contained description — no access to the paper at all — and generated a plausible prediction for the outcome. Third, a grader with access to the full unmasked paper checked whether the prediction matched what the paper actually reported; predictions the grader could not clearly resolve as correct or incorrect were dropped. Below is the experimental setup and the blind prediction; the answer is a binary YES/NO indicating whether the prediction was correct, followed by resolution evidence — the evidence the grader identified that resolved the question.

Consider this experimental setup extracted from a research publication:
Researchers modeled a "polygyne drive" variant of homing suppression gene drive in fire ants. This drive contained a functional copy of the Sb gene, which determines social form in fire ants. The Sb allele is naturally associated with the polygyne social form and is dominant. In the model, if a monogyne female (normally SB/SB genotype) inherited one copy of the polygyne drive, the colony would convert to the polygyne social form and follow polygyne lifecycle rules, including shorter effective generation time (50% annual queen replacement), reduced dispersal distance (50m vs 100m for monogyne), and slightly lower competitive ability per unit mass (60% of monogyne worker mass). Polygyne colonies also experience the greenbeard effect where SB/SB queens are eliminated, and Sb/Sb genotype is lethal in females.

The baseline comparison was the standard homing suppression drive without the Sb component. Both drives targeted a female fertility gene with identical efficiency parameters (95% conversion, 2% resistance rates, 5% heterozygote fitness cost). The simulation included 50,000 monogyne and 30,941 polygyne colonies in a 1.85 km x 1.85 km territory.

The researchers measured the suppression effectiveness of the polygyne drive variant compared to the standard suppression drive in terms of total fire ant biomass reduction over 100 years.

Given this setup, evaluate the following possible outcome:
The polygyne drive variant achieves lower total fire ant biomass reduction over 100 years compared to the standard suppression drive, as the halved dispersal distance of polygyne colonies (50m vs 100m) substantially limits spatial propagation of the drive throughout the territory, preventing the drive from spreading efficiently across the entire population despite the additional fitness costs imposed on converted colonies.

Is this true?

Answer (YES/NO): NO